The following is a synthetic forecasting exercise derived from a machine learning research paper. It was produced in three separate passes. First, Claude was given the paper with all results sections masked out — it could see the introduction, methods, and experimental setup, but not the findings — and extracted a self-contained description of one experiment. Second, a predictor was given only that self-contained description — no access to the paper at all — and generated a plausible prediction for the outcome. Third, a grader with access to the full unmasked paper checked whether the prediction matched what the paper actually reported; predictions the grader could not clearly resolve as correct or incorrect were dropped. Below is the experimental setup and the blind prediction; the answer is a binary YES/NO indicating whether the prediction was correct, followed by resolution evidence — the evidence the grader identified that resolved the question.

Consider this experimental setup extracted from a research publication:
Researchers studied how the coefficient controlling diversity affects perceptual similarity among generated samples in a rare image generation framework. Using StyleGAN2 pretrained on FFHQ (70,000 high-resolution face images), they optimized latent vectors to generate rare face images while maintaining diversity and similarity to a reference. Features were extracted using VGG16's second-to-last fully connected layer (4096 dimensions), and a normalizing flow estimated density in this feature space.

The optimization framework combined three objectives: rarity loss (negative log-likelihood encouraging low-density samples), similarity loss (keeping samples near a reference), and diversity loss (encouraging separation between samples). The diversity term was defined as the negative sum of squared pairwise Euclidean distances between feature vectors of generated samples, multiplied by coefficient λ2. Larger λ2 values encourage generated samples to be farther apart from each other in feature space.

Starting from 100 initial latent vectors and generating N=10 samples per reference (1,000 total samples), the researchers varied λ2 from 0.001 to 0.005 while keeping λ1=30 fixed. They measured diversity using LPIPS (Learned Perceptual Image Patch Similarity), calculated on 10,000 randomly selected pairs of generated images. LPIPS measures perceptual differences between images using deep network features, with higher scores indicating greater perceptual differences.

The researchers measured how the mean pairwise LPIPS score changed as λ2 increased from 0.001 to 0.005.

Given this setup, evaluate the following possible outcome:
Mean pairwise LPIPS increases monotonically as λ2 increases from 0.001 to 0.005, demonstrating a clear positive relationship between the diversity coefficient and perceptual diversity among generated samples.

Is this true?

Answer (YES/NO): NO